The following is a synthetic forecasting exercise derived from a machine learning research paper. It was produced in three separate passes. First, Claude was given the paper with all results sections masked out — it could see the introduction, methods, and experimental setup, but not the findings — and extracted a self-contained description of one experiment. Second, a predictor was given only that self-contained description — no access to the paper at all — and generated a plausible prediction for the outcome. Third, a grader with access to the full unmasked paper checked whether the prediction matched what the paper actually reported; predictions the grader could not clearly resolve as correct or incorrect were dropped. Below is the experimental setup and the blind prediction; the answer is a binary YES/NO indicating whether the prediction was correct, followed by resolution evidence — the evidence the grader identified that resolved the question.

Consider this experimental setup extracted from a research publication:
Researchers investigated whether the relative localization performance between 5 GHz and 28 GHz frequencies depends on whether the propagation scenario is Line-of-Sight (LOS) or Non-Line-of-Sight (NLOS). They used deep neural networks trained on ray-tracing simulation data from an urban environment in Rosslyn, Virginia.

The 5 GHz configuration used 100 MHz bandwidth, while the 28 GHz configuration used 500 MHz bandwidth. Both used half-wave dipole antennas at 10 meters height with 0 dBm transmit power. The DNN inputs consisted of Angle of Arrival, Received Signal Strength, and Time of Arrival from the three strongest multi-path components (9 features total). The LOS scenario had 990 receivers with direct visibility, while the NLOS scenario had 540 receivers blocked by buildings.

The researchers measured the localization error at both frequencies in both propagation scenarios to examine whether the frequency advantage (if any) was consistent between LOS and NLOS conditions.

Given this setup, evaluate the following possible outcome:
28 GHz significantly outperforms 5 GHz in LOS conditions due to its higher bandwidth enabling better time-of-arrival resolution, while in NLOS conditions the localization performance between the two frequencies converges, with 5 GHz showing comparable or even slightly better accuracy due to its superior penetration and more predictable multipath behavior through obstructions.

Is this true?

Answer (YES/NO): NO